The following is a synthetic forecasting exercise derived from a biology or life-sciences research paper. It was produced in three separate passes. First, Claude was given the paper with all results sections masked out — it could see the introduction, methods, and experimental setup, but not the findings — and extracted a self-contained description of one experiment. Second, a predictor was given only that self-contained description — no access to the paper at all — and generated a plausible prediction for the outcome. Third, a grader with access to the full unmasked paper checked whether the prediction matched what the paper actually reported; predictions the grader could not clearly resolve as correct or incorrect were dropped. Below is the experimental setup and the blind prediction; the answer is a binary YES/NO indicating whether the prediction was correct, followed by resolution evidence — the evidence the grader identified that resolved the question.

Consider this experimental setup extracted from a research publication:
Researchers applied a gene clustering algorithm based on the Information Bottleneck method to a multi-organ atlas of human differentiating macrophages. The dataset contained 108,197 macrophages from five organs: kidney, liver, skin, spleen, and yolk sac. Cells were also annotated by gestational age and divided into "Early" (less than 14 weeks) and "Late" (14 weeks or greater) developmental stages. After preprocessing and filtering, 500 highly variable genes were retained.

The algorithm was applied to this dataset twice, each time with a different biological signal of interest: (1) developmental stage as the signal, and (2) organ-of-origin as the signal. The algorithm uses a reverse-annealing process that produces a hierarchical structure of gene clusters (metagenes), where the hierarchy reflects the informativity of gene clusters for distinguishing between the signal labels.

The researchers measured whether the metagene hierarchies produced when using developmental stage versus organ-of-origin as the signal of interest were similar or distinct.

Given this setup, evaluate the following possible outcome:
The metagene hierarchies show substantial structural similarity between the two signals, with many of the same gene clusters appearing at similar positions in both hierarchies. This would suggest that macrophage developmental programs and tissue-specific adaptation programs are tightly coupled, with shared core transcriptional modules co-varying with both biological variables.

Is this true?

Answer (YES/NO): NO